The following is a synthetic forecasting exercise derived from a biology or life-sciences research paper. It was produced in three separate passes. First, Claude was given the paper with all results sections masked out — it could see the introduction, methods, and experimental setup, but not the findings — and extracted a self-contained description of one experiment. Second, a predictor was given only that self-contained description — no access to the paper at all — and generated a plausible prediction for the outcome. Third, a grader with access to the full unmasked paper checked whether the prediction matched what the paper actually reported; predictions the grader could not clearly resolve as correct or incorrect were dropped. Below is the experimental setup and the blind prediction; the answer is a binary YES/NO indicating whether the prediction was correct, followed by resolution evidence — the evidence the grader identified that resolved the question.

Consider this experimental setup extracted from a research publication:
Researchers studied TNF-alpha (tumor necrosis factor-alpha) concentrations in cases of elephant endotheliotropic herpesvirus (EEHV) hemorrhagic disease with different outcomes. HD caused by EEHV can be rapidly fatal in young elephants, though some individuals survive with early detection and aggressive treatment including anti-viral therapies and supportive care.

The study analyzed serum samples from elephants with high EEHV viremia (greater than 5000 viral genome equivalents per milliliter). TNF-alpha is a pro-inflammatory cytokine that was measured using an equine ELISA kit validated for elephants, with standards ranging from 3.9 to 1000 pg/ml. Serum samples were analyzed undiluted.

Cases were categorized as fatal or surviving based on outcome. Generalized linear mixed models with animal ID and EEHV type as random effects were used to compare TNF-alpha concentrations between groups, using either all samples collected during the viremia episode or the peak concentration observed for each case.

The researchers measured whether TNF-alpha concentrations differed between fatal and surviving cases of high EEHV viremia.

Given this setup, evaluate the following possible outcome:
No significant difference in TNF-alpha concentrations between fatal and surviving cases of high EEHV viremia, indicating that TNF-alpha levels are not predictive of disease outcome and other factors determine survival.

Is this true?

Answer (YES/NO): YES